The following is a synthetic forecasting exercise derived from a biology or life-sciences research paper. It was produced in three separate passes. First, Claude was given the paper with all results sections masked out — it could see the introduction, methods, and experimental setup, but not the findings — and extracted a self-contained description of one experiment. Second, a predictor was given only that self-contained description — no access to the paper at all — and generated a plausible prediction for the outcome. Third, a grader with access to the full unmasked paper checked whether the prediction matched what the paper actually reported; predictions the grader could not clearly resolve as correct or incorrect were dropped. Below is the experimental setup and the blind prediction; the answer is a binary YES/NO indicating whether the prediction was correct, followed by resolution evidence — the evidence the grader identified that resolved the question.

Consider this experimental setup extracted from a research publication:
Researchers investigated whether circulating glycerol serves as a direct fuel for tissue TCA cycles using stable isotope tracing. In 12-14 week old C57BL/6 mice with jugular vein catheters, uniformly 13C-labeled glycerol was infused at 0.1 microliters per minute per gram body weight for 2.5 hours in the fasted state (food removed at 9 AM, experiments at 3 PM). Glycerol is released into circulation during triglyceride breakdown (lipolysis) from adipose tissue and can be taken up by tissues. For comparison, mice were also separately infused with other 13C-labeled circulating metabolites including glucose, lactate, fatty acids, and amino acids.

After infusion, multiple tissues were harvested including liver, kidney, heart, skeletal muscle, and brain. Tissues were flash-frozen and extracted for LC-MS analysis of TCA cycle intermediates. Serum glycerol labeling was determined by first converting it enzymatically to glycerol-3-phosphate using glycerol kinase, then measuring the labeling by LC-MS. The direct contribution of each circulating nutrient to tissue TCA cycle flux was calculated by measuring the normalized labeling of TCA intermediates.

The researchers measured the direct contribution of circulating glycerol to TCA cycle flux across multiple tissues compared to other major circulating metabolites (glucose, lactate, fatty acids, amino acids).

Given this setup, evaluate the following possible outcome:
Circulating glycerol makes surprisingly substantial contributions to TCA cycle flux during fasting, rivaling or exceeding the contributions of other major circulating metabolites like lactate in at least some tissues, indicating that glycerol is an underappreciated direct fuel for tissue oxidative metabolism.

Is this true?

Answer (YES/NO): NO